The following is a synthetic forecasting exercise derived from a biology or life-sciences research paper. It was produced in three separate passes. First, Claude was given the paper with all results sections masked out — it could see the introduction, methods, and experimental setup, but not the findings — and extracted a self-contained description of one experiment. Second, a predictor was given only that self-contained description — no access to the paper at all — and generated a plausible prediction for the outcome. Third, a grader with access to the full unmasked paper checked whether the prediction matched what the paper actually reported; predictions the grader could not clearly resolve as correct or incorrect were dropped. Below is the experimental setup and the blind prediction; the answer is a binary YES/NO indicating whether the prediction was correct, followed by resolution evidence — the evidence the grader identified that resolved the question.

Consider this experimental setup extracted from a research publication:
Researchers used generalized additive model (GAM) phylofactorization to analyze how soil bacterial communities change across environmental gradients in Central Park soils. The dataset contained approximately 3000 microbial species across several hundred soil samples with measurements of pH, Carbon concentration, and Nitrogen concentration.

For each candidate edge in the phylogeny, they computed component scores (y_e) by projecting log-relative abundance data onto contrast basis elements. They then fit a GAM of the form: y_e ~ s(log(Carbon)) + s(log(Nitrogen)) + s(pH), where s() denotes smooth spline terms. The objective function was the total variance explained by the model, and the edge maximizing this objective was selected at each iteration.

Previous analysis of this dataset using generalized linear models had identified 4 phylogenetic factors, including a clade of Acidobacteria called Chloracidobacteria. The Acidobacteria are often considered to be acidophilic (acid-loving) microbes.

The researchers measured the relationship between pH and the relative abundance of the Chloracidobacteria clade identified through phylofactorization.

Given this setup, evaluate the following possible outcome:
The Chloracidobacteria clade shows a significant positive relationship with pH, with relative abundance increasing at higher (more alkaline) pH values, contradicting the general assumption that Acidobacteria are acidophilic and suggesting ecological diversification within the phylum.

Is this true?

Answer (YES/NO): NO